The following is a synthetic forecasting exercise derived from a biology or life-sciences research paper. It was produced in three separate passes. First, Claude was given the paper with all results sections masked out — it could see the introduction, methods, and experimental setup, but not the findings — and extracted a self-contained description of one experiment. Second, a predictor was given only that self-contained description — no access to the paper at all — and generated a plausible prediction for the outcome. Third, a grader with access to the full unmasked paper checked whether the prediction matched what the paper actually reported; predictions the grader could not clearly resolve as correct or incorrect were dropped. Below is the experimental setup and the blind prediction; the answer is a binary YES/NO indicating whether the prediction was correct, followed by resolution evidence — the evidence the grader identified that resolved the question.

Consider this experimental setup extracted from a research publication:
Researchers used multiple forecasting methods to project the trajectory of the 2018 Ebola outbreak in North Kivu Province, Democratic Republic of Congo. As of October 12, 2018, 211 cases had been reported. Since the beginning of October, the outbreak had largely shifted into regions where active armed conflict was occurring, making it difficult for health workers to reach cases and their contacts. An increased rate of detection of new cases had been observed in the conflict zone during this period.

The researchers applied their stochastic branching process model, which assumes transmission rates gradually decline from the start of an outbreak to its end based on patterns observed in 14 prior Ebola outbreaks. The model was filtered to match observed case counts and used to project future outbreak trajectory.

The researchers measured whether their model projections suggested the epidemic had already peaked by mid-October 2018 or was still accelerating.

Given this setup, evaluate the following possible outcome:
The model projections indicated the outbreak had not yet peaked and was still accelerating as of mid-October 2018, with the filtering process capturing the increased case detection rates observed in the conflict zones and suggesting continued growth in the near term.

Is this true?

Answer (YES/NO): YES